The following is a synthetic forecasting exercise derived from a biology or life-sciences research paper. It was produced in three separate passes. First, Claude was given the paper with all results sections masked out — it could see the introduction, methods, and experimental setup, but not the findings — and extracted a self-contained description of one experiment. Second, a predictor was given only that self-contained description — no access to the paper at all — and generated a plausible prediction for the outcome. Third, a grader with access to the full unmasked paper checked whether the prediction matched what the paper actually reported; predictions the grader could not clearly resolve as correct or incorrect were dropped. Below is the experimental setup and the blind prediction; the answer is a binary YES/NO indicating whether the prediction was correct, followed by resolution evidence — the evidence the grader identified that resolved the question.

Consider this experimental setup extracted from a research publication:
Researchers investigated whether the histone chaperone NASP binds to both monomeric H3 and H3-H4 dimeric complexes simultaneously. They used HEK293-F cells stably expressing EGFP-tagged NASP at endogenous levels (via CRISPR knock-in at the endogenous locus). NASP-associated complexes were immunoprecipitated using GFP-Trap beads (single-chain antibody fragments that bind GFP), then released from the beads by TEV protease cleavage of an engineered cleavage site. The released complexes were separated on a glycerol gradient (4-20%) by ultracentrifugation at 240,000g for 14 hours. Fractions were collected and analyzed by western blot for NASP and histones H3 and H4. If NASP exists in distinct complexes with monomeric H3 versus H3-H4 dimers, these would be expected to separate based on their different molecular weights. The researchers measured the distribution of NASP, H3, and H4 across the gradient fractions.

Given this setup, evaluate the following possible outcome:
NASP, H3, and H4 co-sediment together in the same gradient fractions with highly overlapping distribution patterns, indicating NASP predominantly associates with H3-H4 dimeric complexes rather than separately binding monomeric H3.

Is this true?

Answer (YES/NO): NO